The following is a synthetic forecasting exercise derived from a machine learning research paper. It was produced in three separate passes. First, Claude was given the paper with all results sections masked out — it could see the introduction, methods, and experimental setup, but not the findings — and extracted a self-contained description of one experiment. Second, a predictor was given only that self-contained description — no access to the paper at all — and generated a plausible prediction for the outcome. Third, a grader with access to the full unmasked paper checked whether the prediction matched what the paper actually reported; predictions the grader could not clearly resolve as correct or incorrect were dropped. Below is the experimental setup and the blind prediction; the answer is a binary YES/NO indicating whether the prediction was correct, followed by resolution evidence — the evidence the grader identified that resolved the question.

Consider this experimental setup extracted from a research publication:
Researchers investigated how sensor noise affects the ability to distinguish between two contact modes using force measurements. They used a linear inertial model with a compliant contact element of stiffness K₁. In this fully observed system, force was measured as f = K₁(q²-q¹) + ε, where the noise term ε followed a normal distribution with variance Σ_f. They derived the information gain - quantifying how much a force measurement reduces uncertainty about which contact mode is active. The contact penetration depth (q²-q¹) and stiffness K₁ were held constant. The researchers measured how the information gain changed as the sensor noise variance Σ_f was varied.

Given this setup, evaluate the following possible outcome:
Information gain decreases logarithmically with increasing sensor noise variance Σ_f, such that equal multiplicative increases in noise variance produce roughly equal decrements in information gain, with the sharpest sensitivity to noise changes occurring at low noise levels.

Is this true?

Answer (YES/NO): NO